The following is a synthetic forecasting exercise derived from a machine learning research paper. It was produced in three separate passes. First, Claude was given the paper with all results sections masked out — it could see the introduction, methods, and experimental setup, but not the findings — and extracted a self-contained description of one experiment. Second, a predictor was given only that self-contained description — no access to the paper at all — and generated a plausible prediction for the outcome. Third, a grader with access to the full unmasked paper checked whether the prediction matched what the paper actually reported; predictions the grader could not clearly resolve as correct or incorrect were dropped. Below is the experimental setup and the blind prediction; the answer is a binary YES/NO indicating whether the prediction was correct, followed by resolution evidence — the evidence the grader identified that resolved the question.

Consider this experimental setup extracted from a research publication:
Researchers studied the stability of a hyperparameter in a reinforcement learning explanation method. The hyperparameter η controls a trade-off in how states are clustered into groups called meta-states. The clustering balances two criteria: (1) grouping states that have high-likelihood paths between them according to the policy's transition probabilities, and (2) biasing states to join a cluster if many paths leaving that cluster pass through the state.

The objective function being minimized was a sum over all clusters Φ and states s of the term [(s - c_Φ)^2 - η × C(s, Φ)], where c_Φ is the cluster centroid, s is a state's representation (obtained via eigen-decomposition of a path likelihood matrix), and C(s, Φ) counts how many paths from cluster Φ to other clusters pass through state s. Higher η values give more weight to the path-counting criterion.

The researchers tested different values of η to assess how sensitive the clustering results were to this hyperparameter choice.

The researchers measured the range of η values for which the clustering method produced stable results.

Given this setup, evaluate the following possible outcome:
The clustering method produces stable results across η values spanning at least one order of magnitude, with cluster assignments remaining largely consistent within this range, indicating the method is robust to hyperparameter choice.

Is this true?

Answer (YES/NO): YES